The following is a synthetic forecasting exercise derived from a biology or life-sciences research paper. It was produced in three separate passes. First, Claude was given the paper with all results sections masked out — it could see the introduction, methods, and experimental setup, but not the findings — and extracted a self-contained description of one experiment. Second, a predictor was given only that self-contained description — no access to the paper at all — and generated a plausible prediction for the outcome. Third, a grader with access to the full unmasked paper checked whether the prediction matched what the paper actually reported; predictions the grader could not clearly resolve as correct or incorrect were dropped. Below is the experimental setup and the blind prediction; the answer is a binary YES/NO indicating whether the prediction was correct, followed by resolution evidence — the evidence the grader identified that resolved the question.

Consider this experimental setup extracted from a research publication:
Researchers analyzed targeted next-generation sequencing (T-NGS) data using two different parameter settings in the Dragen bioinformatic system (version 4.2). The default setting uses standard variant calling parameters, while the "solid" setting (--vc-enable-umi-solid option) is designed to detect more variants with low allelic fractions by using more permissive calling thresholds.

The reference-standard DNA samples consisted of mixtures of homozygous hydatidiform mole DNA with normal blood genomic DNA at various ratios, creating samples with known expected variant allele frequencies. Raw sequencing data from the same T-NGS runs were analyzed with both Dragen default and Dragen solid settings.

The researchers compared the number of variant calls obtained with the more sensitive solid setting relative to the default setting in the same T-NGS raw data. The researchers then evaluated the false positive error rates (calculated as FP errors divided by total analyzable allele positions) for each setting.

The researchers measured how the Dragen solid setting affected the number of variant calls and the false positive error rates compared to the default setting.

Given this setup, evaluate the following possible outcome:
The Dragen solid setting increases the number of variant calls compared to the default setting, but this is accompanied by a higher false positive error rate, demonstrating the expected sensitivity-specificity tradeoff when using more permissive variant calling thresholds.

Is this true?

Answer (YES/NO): YES